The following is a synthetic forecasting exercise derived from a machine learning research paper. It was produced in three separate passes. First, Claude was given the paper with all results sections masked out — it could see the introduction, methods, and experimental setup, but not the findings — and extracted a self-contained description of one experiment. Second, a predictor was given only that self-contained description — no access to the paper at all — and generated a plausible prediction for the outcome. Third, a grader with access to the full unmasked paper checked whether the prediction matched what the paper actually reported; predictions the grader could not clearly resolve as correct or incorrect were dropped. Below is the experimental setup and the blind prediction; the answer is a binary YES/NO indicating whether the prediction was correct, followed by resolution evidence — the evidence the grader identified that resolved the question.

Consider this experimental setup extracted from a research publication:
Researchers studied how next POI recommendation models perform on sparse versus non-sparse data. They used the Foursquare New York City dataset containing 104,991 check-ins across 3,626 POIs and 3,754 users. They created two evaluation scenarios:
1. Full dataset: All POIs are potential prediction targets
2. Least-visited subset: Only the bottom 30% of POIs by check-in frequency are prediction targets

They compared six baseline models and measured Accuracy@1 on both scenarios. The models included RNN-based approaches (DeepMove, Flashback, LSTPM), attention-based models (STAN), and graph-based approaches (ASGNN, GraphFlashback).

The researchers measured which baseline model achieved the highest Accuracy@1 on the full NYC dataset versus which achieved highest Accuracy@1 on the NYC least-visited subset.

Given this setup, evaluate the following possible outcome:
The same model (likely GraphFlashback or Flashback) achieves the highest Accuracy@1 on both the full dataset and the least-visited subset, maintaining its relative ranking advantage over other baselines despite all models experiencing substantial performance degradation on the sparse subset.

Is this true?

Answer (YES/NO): YES